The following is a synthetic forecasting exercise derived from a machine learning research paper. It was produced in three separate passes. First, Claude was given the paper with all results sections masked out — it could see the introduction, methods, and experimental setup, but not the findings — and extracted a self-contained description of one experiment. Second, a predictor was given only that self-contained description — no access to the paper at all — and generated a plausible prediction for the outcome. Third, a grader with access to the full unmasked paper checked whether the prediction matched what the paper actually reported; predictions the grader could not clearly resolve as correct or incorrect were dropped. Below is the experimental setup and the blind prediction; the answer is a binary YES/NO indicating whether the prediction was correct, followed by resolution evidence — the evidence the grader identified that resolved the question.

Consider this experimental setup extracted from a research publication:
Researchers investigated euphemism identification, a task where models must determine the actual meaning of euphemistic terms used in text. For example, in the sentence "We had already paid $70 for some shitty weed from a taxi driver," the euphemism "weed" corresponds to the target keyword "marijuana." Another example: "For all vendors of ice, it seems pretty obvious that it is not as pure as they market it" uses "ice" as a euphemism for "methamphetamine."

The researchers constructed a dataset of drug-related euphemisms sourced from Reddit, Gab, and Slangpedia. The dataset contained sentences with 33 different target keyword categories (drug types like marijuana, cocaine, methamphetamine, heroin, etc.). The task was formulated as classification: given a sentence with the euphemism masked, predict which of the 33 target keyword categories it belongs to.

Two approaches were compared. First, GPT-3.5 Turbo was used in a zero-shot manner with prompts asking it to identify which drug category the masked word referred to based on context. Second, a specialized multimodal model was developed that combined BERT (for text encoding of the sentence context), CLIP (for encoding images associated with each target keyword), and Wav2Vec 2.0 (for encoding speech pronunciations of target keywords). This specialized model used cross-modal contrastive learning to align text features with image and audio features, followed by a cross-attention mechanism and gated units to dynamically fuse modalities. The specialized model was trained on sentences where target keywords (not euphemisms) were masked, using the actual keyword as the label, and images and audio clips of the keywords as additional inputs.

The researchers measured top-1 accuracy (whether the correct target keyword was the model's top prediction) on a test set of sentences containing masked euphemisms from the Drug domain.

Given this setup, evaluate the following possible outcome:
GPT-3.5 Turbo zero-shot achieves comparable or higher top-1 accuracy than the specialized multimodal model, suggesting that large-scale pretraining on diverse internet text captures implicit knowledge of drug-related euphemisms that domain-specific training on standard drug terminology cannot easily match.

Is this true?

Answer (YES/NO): YES